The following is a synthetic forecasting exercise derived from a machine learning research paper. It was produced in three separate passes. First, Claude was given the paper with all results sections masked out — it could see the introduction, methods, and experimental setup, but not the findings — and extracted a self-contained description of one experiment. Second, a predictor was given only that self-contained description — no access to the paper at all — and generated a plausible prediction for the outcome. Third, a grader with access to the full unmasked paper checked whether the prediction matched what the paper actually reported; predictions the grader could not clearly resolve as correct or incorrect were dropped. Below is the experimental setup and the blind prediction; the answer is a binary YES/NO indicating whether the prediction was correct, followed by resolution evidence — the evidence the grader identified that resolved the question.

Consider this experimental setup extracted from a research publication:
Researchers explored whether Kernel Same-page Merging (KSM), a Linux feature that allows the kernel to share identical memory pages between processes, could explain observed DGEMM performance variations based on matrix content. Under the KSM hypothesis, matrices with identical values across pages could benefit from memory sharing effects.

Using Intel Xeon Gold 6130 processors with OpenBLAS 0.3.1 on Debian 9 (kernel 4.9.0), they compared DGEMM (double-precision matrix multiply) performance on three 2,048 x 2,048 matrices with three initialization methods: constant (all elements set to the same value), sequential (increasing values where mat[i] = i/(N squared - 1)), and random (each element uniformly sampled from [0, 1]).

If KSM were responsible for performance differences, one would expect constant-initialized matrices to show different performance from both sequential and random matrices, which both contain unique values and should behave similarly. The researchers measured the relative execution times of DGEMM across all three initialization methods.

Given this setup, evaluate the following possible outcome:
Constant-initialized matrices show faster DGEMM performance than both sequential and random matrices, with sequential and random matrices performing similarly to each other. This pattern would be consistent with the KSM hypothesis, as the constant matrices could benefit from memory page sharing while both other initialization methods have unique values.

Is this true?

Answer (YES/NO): NO